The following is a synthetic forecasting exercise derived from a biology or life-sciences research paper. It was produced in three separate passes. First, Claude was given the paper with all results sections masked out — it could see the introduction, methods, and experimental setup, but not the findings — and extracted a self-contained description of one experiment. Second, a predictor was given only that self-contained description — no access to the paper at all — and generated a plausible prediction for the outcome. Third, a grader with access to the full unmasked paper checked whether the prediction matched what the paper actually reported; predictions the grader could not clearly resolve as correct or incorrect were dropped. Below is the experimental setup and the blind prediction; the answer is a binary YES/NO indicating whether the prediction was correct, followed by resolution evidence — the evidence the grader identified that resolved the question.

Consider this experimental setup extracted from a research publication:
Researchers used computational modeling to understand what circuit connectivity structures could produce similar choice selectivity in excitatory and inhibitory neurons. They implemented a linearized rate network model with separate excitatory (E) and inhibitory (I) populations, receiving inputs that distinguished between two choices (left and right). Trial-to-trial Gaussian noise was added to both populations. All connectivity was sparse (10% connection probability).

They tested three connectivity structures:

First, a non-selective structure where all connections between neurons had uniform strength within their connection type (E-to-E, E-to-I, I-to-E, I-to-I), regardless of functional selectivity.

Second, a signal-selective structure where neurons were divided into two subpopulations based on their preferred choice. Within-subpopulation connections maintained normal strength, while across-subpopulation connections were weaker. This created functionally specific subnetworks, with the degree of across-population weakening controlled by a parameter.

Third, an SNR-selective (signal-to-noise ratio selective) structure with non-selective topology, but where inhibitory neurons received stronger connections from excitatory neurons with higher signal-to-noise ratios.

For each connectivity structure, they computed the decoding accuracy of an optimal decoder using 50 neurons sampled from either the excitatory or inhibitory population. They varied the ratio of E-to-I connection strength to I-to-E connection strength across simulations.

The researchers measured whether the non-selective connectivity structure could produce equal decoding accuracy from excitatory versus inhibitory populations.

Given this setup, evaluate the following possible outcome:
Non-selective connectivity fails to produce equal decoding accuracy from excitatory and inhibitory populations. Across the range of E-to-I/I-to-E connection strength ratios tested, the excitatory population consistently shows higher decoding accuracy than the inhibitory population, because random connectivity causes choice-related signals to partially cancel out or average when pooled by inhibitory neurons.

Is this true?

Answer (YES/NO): YES